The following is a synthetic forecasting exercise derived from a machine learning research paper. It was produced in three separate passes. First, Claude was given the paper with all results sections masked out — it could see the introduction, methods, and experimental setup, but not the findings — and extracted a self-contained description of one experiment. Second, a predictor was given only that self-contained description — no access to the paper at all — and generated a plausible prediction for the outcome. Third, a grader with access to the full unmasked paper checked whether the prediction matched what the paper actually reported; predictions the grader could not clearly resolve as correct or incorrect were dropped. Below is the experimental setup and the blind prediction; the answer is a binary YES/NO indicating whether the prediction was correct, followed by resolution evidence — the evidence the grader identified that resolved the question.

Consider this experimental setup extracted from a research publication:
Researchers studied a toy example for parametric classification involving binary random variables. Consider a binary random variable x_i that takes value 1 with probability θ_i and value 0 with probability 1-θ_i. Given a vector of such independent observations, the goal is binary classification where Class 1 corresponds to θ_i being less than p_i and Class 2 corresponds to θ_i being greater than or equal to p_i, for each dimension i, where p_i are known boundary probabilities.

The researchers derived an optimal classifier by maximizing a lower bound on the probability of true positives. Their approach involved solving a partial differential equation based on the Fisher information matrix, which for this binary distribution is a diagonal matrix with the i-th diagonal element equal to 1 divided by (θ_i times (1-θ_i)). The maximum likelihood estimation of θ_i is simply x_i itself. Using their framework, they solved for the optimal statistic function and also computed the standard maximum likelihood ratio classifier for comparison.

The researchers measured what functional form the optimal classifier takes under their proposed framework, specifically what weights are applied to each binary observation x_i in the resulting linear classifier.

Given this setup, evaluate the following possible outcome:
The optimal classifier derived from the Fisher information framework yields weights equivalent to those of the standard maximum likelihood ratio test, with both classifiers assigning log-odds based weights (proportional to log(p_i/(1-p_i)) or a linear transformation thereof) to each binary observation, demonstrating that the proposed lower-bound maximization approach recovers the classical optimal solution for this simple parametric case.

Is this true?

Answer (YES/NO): NO